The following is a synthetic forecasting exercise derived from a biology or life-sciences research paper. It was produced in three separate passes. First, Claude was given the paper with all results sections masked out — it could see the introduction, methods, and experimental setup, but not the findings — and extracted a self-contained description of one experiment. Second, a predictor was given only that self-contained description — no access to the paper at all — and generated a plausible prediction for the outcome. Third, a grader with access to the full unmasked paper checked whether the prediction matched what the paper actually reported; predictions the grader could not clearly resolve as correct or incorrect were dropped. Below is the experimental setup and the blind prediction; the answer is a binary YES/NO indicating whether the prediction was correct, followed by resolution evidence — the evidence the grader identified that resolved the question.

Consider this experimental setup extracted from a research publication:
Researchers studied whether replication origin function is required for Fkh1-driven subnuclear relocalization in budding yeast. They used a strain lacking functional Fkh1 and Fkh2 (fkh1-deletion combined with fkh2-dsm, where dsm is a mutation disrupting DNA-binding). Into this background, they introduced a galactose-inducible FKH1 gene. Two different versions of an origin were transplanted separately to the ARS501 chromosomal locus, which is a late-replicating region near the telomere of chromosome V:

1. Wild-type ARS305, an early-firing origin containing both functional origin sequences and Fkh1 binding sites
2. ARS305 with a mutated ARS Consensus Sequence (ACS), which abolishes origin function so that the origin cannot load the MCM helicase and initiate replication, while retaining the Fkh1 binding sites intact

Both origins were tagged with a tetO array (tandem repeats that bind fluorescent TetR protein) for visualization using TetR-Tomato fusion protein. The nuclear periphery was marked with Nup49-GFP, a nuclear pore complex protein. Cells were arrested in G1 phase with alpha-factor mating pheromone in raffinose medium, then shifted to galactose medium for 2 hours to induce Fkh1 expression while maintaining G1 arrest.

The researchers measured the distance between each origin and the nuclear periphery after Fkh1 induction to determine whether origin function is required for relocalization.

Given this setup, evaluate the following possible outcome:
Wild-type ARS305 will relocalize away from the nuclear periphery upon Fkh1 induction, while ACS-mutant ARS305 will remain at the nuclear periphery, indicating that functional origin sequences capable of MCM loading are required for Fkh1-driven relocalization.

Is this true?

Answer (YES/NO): YES